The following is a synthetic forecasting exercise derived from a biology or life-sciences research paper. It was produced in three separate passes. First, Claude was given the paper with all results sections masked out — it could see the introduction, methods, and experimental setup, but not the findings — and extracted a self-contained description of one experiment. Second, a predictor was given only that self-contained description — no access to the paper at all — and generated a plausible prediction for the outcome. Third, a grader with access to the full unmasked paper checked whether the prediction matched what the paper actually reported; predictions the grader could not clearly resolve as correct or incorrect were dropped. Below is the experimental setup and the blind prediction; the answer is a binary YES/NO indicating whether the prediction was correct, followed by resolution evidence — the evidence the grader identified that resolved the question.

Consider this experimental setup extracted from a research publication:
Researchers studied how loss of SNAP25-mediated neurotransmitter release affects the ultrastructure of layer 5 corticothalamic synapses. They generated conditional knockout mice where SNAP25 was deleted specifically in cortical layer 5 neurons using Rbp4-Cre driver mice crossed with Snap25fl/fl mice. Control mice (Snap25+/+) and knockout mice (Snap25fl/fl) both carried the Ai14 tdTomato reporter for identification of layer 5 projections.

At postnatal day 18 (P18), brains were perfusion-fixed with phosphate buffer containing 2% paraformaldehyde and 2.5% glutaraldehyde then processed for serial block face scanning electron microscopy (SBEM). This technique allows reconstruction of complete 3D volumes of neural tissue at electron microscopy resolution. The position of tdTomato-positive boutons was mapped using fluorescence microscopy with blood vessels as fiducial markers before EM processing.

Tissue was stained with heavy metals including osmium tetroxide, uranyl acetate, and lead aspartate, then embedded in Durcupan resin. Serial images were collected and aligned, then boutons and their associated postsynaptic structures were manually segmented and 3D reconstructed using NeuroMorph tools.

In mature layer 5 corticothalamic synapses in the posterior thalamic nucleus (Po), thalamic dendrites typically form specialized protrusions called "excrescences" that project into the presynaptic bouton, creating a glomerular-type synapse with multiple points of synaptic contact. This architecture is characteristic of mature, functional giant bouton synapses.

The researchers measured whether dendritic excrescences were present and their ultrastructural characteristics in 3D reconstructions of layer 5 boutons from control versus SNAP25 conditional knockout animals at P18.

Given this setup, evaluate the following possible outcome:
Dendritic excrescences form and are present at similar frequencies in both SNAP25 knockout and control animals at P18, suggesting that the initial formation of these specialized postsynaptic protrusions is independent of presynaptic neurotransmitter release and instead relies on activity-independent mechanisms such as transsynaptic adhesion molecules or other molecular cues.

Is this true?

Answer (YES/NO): NO